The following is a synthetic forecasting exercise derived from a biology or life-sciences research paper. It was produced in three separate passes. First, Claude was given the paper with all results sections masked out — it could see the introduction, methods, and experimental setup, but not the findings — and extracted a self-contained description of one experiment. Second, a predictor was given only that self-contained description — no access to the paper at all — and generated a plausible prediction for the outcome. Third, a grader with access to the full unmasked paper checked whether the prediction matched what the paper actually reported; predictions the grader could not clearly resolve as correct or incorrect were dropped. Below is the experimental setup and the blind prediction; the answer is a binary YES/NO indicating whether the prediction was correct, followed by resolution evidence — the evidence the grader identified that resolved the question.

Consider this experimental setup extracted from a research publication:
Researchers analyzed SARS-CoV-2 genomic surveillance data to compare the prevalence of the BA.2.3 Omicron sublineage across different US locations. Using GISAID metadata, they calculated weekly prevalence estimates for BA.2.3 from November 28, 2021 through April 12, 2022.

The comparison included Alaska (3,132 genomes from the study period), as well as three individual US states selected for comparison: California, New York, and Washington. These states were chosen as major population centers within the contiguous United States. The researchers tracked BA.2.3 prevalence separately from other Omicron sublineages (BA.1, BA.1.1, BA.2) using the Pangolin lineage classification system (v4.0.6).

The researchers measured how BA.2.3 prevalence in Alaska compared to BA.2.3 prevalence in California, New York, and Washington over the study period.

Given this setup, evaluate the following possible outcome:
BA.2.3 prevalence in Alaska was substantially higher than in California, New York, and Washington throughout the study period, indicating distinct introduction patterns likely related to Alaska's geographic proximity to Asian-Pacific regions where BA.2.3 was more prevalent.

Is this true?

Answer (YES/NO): NO